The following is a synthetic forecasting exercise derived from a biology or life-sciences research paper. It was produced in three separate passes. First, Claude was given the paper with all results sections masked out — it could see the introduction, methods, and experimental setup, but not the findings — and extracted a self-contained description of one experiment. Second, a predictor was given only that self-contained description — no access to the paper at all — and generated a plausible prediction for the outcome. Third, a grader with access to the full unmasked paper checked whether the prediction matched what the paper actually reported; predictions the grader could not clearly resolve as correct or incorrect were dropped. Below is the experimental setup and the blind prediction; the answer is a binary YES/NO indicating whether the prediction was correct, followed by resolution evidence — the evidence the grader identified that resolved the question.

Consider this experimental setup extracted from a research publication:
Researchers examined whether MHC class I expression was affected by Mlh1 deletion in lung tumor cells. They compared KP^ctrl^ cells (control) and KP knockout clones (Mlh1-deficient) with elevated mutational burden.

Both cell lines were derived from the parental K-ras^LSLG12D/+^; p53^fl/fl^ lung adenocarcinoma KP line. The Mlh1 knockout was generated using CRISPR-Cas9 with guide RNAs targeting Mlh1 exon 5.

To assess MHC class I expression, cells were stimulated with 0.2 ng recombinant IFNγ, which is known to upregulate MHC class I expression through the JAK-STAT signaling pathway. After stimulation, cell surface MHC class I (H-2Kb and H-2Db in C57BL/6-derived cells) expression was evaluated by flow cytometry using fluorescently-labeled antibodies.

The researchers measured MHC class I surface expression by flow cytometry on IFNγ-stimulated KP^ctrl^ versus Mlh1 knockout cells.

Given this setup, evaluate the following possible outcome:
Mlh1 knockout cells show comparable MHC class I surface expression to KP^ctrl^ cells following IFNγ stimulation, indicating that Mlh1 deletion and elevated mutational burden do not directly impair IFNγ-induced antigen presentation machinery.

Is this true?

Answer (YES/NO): NO